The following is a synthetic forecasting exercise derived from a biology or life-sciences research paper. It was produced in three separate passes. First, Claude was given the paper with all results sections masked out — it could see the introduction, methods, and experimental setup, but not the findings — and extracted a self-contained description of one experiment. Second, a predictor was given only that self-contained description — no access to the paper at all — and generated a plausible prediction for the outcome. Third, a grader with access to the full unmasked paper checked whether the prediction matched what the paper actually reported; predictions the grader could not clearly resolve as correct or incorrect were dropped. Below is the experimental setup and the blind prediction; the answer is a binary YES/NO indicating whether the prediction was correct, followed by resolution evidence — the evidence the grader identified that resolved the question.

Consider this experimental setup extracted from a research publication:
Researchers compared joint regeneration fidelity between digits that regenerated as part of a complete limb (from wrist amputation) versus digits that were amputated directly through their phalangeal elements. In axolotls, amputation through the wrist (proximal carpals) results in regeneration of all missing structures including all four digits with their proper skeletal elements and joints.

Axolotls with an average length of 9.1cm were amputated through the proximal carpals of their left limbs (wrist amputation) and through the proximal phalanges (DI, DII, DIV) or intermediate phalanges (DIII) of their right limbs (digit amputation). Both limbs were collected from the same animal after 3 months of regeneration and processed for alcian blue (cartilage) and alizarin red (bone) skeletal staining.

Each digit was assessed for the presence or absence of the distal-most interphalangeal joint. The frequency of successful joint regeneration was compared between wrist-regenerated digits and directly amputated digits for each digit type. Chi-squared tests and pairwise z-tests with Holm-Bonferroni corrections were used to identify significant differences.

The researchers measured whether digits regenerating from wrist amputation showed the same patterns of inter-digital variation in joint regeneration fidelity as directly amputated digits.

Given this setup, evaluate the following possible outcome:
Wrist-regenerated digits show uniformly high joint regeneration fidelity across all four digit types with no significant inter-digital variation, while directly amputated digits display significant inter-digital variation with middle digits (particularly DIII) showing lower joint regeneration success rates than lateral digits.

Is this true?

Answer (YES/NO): NO